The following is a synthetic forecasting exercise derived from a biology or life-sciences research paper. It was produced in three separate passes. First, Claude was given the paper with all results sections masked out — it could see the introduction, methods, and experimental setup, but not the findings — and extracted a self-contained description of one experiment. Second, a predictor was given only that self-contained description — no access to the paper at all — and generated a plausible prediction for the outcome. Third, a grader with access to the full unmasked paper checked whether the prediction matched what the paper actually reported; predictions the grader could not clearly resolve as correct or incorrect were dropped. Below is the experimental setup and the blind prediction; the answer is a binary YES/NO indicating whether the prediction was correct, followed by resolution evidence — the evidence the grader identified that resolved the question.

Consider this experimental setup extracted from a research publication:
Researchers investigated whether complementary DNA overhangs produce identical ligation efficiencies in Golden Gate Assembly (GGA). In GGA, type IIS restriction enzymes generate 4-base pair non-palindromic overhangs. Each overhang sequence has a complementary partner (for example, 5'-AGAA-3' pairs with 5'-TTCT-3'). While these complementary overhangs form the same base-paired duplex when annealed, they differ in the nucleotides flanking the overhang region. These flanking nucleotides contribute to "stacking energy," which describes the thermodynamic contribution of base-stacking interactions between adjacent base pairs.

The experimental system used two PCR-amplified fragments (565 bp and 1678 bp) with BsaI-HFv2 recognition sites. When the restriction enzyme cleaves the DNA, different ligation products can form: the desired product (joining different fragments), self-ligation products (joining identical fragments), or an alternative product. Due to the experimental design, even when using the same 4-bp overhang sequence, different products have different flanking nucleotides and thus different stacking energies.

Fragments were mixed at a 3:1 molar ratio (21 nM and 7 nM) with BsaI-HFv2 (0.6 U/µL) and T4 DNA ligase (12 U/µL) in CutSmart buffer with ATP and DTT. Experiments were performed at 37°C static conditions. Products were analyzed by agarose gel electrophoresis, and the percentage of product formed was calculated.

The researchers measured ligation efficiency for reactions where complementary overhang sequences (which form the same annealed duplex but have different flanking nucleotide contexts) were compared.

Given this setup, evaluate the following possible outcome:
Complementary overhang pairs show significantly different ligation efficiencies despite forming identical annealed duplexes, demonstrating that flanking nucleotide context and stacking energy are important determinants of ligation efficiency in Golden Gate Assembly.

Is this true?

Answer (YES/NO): YES